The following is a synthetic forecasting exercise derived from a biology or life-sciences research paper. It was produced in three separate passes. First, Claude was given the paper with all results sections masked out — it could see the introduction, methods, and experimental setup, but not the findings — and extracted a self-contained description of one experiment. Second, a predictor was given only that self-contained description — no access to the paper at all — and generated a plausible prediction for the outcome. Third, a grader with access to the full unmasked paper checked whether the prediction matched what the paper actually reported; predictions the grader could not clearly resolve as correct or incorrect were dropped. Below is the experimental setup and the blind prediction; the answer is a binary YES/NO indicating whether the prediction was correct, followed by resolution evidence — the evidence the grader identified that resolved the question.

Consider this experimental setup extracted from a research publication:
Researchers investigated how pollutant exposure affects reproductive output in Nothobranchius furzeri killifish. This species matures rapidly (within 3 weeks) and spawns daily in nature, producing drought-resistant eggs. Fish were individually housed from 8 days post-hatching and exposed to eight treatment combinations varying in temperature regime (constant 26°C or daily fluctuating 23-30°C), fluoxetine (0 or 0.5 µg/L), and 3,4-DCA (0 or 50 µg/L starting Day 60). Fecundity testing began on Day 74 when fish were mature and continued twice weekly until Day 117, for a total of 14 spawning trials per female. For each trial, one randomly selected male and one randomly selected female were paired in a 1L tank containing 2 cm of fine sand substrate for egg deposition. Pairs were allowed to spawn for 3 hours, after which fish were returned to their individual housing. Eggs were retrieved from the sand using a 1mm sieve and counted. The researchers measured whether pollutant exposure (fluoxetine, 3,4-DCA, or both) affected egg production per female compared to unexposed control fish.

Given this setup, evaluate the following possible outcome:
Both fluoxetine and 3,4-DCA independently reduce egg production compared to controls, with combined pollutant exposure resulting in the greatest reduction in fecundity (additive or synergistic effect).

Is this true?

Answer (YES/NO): NO